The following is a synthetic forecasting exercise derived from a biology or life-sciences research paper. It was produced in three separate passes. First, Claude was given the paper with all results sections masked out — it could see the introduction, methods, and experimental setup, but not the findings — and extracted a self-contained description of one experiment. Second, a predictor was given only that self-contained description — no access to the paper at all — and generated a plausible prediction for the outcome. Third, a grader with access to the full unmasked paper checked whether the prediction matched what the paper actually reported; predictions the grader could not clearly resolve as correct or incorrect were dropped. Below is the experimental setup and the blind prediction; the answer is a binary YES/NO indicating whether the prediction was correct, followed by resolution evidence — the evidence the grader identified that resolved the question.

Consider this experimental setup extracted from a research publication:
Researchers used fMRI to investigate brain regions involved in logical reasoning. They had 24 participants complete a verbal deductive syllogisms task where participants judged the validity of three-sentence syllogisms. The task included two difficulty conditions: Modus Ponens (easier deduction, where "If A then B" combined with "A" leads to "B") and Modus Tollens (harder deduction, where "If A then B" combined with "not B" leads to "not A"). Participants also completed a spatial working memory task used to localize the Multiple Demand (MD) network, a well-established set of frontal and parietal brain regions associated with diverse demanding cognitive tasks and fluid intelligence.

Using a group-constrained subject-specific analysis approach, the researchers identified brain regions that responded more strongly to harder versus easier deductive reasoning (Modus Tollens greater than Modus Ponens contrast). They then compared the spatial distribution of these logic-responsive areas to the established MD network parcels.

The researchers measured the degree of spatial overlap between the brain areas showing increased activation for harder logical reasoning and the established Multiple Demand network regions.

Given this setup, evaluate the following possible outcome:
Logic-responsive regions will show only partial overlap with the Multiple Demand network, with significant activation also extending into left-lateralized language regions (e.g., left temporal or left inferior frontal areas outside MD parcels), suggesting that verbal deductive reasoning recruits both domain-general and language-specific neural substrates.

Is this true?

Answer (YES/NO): NO